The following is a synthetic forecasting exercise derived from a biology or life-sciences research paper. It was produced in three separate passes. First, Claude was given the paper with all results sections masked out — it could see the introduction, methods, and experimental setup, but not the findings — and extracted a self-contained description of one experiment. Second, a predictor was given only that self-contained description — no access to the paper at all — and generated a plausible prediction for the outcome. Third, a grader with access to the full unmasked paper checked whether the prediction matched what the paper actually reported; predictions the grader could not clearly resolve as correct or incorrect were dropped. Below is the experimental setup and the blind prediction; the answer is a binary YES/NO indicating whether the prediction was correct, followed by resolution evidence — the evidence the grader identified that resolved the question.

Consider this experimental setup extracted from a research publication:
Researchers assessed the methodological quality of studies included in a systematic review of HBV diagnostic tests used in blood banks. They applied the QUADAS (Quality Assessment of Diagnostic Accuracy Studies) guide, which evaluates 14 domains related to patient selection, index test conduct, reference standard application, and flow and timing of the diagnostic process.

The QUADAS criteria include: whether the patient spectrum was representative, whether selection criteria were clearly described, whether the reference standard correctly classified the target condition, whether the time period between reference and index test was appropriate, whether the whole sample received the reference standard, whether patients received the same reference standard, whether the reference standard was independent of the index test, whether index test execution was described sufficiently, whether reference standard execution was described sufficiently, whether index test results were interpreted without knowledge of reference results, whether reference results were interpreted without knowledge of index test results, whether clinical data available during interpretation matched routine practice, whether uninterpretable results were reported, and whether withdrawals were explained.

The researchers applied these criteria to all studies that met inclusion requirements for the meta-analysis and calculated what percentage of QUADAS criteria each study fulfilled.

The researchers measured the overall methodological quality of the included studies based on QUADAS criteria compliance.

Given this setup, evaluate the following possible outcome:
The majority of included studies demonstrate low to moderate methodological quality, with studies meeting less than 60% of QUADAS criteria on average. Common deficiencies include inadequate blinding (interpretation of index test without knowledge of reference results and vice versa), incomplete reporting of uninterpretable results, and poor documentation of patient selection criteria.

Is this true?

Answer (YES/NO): NO